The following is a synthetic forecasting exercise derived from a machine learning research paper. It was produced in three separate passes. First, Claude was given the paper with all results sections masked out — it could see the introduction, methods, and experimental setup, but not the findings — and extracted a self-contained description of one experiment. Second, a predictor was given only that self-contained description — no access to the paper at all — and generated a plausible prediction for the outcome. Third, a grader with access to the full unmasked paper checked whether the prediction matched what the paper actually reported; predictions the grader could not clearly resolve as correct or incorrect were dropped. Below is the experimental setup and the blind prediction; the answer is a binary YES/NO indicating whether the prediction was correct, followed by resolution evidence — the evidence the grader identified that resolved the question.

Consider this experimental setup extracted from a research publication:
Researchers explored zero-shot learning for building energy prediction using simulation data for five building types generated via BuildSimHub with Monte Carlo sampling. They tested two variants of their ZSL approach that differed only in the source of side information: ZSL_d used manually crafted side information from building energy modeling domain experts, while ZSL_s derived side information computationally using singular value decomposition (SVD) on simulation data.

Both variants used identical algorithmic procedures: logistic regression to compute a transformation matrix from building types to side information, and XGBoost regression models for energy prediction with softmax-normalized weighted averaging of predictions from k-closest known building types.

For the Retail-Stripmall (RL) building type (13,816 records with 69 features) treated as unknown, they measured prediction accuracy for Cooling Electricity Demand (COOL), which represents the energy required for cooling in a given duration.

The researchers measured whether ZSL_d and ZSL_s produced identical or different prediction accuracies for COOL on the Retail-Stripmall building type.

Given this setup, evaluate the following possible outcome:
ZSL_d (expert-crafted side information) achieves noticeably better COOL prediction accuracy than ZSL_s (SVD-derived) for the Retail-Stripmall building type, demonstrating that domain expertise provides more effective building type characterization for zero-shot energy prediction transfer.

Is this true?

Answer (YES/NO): NO